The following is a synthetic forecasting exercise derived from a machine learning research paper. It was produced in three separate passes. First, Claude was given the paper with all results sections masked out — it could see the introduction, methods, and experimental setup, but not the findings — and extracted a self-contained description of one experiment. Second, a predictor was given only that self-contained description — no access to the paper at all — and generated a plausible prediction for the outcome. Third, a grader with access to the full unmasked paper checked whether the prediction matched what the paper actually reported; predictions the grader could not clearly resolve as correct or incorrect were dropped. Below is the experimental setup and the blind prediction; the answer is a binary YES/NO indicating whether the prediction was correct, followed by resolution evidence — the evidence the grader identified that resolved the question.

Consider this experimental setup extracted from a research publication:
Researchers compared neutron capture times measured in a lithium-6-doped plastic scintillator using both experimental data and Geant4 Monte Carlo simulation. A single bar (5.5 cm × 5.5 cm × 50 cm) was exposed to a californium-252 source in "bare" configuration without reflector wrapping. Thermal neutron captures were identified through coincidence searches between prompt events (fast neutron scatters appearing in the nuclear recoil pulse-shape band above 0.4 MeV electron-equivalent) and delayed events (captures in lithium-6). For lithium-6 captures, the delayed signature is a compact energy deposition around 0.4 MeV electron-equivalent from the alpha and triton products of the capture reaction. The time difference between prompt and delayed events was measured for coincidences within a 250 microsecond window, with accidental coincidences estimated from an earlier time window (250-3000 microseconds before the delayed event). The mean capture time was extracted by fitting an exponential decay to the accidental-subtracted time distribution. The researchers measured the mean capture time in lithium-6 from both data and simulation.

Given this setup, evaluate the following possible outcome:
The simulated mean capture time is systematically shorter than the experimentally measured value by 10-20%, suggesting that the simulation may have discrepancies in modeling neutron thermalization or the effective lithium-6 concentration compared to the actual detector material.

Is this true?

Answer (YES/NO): NO